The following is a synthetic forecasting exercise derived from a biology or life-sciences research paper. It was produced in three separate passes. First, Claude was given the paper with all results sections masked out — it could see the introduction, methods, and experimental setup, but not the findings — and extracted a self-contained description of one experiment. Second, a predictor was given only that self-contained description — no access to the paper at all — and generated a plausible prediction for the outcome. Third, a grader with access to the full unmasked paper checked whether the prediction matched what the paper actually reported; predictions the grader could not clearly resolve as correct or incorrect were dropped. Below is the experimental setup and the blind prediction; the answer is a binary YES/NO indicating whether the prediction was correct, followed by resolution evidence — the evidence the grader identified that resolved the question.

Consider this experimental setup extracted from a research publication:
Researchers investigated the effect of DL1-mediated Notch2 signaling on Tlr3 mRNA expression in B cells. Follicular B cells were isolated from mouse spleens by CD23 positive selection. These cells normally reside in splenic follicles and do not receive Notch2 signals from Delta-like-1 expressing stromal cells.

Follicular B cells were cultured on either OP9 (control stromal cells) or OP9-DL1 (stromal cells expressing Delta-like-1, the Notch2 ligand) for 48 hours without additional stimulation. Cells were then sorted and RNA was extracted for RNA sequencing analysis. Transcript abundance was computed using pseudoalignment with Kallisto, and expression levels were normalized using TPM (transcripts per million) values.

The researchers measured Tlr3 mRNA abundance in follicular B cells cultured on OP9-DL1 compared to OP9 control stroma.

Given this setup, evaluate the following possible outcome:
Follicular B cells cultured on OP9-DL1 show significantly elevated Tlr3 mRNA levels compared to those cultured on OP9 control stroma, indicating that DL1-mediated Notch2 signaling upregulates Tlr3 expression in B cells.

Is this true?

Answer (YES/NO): YES